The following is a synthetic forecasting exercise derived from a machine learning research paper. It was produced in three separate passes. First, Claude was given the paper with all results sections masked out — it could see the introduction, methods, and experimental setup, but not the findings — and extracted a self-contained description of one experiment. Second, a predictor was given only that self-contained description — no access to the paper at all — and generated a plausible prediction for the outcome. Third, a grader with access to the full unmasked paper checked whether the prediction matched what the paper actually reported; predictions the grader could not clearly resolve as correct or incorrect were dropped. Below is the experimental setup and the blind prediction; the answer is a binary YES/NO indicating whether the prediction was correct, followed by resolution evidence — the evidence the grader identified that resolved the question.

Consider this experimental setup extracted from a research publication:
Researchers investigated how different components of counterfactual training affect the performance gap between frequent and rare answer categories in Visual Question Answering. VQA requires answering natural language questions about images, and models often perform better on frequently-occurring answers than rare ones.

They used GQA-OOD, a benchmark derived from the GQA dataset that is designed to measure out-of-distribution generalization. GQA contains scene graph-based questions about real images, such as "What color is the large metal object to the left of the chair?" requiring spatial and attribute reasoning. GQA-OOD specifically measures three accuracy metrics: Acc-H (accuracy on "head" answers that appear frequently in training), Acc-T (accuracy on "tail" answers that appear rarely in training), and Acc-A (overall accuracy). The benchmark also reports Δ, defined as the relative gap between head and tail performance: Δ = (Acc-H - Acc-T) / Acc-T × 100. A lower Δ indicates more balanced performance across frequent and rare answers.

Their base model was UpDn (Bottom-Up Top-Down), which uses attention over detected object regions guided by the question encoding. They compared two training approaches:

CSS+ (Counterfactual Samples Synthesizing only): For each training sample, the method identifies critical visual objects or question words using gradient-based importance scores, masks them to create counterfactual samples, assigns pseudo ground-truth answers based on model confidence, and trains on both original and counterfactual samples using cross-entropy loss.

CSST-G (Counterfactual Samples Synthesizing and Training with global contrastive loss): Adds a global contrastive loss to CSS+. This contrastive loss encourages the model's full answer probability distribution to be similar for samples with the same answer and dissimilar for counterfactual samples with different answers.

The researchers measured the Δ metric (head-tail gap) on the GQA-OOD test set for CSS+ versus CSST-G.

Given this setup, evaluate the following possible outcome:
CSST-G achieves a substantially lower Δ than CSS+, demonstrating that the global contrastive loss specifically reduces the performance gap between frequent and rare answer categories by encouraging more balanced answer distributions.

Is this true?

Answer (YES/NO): NO